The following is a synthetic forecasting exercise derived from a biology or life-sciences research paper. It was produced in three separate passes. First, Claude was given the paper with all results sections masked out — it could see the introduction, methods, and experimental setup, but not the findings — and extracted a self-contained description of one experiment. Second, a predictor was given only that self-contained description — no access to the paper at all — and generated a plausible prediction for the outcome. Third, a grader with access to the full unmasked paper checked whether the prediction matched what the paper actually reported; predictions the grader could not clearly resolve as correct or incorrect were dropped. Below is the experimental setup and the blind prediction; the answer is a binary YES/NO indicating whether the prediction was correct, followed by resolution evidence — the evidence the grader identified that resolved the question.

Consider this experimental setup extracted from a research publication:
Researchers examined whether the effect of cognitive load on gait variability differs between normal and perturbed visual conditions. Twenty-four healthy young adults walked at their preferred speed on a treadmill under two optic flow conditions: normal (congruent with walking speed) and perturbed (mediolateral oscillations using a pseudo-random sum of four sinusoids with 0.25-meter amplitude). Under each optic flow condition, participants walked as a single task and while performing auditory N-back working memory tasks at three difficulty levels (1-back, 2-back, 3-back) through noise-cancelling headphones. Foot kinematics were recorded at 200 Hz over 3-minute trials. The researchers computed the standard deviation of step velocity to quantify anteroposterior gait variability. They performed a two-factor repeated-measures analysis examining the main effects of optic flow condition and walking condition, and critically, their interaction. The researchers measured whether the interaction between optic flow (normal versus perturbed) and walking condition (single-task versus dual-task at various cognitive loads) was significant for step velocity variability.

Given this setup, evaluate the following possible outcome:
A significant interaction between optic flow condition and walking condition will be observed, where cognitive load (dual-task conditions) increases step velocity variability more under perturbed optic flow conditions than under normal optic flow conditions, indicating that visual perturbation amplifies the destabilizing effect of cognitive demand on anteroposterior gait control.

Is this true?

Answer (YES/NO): NO